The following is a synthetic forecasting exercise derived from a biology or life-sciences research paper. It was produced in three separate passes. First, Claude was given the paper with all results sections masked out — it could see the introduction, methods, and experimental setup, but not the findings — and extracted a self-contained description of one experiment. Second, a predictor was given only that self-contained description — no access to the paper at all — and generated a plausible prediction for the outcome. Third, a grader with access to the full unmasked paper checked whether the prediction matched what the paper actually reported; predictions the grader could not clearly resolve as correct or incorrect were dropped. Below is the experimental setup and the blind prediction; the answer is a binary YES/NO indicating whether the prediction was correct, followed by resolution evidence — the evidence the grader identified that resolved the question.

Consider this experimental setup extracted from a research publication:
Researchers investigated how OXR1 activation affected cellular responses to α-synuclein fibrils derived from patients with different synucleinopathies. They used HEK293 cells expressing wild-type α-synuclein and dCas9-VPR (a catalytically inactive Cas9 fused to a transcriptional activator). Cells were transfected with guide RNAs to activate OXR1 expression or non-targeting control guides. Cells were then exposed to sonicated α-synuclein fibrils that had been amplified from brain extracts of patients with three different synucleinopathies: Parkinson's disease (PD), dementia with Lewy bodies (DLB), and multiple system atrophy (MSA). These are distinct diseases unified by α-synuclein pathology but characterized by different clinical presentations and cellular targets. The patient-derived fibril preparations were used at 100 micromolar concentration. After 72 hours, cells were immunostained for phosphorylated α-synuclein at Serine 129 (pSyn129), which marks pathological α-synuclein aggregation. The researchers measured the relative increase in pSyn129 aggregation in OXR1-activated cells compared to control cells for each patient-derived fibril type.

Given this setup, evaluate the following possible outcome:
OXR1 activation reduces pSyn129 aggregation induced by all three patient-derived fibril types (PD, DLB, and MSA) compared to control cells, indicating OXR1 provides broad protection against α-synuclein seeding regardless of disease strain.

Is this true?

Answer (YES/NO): NO